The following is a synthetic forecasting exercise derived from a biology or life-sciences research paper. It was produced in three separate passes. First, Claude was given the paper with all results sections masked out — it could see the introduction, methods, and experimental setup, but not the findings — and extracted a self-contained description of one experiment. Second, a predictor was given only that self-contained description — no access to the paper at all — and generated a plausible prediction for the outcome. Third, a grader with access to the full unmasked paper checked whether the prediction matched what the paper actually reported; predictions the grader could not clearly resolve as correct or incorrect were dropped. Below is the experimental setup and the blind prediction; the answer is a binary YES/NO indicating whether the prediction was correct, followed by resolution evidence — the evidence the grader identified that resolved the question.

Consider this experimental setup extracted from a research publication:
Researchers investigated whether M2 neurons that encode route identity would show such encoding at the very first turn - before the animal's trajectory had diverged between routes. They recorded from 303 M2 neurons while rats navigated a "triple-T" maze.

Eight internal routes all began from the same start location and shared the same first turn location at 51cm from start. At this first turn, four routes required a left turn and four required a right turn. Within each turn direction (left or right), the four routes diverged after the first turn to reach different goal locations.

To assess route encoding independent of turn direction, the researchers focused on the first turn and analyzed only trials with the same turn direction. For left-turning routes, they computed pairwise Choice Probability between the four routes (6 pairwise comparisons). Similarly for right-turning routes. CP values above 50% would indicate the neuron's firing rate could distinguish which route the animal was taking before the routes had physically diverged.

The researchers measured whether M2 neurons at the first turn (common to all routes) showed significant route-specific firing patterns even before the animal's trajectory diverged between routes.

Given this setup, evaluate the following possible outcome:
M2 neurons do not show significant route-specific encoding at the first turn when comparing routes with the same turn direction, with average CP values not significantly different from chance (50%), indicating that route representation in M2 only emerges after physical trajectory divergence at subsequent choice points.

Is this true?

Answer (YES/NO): NO